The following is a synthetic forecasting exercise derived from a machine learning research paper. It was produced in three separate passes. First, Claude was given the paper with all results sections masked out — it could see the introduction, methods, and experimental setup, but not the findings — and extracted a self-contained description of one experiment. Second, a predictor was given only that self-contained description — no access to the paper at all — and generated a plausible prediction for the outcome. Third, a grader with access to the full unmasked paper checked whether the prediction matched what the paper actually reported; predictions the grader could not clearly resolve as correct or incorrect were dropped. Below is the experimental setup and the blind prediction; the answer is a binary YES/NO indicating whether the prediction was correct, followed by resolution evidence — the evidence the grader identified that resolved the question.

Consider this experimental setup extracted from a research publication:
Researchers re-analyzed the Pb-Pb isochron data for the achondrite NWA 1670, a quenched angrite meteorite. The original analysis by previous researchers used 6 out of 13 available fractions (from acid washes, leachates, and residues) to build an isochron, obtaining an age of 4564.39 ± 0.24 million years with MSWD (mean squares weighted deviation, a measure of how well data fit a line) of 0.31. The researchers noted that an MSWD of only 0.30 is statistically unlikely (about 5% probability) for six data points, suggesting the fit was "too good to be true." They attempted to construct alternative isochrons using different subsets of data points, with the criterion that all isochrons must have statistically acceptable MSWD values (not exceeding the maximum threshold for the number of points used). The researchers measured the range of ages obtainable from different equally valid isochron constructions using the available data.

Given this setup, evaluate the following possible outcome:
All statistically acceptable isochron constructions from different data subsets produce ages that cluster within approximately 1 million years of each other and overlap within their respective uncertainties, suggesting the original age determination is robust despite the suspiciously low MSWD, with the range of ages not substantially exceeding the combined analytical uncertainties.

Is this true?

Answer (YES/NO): NO